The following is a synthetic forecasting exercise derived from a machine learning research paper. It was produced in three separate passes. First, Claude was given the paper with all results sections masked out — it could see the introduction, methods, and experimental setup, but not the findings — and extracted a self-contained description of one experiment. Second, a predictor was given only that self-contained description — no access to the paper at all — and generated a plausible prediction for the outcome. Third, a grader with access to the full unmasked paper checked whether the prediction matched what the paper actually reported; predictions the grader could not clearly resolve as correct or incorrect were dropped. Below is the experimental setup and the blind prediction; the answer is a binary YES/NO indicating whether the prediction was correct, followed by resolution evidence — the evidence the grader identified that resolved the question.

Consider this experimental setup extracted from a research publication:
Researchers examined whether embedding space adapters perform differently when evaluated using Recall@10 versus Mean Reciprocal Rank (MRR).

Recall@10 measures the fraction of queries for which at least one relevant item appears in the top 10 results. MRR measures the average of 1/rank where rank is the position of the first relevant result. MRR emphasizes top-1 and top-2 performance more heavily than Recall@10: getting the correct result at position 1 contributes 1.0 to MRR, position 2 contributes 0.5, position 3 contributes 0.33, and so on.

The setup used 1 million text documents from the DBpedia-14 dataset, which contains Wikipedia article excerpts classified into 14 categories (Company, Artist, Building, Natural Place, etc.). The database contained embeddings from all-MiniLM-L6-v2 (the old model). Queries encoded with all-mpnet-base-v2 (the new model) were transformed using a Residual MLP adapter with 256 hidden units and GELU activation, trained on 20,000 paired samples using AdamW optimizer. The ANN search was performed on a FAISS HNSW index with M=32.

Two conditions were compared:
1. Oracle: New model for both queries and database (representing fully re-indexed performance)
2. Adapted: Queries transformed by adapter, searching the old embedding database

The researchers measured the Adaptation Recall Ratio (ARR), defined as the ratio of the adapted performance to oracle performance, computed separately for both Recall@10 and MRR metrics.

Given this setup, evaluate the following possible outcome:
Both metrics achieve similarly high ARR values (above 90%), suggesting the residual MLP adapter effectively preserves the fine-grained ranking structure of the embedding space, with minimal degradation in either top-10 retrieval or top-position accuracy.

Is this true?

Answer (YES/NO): YES